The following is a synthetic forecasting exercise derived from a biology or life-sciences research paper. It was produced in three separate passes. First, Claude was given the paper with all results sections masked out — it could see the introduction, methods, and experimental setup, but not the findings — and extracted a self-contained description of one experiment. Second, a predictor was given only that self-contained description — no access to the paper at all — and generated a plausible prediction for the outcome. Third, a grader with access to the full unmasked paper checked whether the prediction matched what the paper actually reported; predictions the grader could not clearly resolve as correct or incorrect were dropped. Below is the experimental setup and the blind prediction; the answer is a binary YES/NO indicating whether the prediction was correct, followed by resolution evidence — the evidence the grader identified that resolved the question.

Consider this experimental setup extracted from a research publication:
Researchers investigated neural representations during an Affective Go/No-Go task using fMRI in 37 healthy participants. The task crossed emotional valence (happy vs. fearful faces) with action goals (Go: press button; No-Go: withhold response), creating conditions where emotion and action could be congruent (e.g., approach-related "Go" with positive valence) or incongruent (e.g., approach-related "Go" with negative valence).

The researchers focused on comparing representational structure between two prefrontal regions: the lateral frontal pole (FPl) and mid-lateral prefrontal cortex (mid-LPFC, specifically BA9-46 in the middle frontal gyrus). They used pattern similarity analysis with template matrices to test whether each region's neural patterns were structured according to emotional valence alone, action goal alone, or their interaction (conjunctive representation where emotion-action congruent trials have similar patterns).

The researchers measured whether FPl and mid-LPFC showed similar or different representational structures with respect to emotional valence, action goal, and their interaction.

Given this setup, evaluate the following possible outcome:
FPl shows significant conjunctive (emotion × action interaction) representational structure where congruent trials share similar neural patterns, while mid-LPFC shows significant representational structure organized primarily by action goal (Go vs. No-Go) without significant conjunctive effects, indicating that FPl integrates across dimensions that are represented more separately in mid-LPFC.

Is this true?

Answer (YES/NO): YES